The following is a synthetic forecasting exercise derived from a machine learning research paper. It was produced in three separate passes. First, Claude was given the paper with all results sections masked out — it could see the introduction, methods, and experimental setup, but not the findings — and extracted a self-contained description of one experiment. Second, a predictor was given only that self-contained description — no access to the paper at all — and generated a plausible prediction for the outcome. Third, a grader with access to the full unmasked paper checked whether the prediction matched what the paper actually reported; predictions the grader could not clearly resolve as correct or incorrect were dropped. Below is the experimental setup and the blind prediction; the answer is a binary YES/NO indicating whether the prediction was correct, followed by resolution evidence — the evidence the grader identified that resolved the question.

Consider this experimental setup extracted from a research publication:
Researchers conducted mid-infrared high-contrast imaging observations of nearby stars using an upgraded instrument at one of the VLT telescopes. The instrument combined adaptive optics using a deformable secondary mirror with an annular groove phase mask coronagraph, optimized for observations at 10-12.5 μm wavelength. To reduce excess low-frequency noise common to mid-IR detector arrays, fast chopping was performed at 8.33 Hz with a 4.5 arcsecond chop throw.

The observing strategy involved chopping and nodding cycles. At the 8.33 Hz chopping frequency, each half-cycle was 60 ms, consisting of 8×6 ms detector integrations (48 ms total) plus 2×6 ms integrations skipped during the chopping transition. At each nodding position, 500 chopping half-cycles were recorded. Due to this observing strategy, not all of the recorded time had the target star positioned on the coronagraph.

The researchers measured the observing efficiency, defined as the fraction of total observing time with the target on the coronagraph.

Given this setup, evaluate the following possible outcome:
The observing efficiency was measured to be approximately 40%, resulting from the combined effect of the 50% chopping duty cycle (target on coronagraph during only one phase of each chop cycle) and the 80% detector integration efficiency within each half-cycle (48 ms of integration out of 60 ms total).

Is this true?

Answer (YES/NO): YES